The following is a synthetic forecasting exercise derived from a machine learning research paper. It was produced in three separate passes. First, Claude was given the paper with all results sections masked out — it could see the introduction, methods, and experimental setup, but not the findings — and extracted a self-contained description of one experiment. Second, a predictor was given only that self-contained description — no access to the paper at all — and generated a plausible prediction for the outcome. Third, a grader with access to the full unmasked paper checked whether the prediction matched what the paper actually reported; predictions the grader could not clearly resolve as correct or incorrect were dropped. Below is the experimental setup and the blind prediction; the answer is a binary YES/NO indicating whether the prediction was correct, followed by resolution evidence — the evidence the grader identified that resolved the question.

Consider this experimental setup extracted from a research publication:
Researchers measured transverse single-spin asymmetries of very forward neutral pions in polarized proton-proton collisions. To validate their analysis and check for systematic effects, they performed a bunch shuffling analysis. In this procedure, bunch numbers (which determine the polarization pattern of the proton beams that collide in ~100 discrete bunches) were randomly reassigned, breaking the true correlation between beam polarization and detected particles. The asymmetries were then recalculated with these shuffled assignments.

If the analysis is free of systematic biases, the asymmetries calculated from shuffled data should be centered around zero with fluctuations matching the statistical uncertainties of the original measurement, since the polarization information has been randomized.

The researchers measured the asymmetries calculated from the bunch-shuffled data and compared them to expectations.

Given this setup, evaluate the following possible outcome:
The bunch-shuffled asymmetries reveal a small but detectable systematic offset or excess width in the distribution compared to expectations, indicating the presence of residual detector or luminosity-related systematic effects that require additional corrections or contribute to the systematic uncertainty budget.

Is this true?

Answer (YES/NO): NO